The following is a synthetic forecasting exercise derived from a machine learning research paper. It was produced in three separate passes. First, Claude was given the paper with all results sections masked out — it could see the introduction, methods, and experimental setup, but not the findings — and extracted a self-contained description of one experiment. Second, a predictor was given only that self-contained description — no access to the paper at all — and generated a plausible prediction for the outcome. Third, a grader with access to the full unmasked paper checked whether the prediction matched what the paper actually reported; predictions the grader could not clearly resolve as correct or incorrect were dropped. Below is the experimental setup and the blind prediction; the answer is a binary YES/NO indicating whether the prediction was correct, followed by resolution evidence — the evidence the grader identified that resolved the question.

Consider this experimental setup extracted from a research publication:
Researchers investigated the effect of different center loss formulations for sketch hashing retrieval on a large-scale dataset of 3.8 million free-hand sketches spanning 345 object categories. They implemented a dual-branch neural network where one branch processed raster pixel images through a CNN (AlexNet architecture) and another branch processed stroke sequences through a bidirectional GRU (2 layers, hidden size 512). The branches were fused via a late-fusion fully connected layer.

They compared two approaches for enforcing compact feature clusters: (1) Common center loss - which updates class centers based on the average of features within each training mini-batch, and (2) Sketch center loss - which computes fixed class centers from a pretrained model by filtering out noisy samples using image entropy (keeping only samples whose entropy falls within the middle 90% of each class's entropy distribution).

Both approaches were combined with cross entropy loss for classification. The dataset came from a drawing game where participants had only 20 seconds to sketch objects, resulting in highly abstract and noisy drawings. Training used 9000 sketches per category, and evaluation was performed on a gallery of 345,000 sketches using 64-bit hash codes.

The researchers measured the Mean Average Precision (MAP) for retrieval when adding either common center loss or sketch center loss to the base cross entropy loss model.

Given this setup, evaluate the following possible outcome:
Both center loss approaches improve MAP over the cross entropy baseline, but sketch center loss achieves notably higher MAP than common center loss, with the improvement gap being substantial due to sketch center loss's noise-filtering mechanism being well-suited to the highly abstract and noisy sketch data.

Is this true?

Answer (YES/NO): NO